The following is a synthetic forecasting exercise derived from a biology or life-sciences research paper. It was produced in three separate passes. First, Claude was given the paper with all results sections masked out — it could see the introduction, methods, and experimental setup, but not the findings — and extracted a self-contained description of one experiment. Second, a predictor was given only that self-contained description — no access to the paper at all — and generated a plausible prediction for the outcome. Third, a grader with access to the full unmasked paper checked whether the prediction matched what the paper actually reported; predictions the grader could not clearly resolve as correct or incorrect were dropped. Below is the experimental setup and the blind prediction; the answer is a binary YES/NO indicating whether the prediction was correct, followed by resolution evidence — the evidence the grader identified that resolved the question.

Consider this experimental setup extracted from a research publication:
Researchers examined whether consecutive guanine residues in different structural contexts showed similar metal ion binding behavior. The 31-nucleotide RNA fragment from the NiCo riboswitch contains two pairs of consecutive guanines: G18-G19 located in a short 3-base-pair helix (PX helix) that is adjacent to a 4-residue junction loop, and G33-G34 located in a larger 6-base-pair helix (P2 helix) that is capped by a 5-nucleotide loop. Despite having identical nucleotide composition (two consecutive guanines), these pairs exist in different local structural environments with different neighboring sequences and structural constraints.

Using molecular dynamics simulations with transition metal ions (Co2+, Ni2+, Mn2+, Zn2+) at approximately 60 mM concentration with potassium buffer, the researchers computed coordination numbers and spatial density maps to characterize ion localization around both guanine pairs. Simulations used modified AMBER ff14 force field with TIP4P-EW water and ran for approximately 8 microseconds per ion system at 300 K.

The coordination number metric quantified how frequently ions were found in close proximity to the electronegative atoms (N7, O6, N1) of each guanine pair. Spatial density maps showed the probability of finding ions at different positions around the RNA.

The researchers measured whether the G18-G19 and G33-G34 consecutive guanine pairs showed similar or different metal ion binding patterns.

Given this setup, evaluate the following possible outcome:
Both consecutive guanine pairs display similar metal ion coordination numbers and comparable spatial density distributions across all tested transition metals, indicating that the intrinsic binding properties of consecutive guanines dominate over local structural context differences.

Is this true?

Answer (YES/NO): NO